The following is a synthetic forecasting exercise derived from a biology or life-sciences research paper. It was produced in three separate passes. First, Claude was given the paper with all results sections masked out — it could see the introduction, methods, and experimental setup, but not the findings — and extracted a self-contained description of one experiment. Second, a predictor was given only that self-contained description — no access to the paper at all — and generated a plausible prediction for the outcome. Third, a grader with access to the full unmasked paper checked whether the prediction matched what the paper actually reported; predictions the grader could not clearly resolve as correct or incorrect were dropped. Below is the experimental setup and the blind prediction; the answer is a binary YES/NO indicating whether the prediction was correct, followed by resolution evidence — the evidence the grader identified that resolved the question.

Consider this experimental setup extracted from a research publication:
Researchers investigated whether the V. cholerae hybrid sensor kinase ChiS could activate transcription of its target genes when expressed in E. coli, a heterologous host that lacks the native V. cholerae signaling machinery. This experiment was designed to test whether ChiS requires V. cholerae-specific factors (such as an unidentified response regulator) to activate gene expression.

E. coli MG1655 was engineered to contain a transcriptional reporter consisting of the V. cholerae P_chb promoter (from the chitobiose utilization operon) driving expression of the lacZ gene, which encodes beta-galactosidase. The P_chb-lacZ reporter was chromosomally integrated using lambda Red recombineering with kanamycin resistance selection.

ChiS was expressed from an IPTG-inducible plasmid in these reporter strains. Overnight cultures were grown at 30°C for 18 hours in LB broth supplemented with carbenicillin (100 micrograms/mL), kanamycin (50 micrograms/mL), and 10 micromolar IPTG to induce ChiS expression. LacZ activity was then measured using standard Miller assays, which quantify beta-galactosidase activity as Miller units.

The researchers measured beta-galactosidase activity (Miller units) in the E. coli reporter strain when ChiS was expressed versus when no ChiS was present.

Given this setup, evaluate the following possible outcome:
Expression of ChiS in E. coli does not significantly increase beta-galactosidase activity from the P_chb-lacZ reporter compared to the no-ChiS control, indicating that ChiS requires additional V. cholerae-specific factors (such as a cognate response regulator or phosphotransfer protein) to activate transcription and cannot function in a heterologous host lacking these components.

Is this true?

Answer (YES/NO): NO